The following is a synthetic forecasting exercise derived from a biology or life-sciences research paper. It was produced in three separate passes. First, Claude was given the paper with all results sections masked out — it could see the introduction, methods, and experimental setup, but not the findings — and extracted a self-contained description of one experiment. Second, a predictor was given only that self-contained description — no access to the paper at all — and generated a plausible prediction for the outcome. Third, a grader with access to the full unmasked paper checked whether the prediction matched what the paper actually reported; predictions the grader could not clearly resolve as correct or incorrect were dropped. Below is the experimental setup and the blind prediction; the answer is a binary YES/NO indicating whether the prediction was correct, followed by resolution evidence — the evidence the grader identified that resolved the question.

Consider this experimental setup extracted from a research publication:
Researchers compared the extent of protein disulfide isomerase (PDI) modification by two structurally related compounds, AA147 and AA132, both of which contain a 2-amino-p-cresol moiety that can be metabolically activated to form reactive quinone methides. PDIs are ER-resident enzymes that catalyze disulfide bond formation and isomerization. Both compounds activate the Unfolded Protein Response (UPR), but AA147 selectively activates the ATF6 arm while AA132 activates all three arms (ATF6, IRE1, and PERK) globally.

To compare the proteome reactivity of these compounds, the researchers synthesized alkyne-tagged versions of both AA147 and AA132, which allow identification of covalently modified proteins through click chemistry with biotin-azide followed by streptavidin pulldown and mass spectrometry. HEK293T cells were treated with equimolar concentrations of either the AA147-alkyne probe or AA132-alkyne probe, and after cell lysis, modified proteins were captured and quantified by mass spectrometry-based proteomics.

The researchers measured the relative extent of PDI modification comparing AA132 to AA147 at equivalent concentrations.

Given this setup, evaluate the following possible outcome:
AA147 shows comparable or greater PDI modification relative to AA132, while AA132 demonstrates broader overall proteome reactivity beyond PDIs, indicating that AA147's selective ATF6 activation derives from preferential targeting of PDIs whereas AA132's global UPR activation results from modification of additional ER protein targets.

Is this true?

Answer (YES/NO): NO